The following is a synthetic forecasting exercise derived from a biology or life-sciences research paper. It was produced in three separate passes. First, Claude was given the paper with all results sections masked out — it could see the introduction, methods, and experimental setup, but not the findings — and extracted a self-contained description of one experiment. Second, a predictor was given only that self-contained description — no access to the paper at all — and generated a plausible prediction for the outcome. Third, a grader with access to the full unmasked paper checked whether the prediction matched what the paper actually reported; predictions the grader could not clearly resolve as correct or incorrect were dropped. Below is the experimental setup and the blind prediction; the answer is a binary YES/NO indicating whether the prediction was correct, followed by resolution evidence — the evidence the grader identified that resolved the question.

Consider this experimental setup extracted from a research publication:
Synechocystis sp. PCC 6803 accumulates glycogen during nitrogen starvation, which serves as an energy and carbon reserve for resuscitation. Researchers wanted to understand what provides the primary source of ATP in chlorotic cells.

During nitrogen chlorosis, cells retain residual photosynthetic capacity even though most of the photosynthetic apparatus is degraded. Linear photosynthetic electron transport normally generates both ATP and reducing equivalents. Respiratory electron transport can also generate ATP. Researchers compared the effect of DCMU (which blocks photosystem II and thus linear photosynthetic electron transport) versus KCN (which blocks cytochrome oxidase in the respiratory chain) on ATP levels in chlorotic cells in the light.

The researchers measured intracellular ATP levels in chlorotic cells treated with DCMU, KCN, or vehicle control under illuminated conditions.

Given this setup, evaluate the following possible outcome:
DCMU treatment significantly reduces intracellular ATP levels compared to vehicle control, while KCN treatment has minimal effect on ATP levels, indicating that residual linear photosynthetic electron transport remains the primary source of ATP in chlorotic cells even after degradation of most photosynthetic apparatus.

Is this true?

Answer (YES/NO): NO